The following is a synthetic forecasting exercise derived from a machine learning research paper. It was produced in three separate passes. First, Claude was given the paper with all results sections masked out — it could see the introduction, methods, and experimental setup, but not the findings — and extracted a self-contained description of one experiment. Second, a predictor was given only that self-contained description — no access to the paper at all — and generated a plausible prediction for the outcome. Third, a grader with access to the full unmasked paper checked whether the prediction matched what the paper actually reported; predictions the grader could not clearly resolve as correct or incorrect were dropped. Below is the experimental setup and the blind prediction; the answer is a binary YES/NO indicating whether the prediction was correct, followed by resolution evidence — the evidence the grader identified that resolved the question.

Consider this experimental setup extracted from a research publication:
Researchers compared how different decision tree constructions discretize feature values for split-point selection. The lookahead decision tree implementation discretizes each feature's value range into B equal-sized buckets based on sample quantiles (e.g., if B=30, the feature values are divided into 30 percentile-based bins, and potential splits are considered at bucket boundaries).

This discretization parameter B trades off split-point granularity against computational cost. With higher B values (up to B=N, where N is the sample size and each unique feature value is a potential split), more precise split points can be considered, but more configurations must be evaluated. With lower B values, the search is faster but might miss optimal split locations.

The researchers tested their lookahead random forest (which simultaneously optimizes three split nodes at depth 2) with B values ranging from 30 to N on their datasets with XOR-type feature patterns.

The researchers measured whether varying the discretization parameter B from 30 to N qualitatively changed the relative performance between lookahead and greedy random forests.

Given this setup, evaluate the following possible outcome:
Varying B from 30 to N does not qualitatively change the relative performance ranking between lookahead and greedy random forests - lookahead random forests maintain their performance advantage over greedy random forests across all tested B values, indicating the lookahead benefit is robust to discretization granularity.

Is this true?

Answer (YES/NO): YES